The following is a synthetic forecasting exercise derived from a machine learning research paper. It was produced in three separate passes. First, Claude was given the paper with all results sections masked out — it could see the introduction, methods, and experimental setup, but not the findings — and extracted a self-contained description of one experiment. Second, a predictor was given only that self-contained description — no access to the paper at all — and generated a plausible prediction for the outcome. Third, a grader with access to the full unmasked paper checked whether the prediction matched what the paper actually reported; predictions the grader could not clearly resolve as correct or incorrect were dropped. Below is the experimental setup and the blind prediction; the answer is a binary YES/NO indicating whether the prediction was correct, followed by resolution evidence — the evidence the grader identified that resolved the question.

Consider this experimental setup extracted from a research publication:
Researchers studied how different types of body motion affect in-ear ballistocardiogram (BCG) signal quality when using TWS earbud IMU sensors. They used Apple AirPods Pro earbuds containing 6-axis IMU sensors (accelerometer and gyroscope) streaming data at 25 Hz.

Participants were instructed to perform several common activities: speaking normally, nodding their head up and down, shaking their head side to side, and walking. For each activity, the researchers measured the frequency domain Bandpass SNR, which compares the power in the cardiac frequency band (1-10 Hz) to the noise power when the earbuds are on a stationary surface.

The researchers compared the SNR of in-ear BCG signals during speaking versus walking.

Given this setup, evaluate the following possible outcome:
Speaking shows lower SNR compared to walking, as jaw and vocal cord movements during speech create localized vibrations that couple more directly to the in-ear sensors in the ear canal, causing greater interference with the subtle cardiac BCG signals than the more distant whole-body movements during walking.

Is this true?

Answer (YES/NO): NO